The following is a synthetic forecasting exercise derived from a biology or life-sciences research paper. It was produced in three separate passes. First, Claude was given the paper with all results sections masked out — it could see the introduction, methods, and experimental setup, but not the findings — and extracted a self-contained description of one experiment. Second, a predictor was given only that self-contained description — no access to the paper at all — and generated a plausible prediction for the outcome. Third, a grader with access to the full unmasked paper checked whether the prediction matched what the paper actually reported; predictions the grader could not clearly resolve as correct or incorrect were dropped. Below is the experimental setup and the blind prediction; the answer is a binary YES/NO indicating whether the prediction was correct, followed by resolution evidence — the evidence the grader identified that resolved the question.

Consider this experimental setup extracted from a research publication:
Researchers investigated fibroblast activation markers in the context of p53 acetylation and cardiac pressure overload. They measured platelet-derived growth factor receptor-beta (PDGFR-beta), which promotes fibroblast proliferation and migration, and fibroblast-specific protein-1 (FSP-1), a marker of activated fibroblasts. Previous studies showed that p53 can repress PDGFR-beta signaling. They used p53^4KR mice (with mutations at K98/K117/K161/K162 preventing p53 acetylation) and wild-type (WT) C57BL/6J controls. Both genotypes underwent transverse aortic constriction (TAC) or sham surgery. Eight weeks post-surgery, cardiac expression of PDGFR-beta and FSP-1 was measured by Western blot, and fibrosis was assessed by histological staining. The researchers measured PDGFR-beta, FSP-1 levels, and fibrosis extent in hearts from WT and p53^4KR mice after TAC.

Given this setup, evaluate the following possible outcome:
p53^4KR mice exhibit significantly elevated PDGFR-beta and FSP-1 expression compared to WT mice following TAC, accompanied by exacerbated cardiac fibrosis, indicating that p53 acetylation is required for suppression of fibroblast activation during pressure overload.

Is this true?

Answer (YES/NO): NO